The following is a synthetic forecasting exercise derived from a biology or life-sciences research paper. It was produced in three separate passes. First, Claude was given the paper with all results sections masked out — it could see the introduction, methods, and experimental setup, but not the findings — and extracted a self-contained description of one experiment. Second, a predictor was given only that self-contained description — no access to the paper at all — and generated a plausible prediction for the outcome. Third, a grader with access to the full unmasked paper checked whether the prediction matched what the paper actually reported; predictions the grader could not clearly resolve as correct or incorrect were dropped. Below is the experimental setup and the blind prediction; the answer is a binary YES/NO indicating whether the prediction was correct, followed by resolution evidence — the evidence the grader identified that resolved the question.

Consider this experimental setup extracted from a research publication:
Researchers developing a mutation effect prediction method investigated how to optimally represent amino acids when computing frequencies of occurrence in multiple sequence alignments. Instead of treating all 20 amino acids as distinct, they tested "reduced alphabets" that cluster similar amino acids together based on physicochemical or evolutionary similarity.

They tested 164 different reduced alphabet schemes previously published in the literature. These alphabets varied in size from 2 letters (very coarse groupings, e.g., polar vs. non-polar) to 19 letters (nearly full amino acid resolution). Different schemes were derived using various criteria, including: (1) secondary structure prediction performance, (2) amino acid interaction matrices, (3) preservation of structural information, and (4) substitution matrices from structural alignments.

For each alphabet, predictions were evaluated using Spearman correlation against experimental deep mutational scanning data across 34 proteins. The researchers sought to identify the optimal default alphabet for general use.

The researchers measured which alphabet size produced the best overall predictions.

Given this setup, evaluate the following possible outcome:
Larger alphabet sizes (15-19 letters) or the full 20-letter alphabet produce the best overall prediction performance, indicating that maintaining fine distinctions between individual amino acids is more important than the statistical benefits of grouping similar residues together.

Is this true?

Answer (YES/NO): NO